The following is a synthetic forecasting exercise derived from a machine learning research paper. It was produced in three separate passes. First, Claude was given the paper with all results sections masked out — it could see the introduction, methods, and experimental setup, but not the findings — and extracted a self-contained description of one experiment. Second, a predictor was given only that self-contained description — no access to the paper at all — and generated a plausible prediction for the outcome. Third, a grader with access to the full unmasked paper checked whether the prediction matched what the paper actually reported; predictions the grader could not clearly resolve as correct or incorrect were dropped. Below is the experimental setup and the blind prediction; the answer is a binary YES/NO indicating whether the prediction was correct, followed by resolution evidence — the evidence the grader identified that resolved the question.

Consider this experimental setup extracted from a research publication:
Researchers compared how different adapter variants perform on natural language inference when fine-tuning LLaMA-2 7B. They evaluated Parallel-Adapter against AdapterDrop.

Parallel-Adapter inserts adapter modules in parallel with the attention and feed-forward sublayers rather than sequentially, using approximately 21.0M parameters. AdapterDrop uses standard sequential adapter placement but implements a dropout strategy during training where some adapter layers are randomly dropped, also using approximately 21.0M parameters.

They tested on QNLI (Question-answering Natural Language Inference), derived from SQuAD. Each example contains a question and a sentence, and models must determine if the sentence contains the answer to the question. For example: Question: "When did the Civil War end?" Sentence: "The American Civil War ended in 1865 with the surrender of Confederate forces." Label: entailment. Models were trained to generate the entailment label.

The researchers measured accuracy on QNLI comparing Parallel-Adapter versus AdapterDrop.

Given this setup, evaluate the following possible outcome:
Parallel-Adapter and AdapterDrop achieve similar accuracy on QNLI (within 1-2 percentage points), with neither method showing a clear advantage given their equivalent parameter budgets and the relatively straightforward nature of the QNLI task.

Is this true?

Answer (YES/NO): YES